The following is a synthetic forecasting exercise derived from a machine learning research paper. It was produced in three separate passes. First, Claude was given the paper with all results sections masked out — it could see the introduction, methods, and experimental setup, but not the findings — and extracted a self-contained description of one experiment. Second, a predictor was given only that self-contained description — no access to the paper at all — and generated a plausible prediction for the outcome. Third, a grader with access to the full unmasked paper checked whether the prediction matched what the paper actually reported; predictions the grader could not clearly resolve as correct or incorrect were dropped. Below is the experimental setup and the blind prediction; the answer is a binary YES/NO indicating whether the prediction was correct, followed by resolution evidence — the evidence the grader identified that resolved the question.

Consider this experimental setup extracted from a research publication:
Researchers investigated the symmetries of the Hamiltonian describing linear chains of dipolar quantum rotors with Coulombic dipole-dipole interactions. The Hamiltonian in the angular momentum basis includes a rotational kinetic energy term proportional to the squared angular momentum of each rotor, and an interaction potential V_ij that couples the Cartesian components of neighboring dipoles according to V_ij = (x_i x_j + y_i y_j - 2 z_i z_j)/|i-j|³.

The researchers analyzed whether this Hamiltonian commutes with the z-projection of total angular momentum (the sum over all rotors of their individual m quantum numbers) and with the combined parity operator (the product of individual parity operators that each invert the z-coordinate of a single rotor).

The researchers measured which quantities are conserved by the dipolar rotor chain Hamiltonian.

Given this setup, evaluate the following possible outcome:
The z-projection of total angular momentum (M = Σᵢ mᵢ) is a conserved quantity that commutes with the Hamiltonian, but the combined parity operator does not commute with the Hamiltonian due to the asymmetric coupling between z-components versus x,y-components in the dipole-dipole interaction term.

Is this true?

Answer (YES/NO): NO